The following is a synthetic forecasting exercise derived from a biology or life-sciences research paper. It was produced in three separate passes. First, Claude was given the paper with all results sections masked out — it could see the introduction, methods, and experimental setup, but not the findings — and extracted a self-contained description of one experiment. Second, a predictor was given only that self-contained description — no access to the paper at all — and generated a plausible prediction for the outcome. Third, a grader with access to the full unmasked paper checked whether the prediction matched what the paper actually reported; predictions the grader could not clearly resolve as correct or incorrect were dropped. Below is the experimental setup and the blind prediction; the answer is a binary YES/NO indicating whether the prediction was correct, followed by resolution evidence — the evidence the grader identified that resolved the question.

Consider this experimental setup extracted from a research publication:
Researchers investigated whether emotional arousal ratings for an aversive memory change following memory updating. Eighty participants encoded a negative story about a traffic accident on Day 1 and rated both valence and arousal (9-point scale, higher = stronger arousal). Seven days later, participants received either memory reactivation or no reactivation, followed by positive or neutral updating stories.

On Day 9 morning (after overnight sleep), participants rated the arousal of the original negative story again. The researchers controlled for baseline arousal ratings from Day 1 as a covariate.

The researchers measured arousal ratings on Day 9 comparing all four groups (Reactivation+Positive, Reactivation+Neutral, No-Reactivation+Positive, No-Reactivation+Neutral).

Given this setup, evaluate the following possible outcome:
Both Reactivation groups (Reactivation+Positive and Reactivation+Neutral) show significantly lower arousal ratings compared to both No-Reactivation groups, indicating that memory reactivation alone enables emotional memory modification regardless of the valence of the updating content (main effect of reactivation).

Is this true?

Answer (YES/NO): NO